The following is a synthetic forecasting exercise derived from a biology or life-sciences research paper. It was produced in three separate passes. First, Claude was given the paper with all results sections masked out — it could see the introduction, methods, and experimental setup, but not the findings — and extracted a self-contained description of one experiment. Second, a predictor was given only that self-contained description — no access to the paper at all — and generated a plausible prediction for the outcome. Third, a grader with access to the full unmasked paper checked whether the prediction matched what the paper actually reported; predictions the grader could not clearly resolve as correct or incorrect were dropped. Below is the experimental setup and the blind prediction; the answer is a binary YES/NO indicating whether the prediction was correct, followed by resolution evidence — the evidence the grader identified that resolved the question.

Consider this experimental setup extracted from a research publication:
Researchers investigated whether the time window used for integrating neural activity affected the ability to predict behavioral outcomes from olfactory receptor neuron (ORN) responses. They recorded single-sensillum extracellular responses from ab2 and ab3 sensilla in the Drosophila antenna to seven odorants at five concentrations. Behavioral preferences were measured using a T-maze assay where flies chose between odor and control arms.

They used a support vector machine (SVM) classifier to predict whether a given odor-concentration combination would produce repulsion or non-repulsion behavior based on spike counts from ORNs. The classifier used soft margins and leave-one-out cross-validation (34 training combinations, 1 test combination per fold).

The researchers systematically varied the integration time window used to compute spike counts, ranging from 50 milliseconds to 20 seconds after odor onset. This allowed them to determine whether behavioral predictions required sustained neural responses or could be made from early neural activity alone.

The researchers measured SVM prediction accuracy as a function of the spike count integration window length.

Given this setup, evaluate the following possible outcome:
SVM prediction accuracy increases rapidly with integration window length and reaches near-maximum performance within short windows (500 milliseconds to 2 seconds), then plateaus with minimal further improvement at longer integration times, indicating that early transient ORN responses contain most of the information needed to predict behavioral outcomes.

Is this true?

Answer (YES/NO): NO